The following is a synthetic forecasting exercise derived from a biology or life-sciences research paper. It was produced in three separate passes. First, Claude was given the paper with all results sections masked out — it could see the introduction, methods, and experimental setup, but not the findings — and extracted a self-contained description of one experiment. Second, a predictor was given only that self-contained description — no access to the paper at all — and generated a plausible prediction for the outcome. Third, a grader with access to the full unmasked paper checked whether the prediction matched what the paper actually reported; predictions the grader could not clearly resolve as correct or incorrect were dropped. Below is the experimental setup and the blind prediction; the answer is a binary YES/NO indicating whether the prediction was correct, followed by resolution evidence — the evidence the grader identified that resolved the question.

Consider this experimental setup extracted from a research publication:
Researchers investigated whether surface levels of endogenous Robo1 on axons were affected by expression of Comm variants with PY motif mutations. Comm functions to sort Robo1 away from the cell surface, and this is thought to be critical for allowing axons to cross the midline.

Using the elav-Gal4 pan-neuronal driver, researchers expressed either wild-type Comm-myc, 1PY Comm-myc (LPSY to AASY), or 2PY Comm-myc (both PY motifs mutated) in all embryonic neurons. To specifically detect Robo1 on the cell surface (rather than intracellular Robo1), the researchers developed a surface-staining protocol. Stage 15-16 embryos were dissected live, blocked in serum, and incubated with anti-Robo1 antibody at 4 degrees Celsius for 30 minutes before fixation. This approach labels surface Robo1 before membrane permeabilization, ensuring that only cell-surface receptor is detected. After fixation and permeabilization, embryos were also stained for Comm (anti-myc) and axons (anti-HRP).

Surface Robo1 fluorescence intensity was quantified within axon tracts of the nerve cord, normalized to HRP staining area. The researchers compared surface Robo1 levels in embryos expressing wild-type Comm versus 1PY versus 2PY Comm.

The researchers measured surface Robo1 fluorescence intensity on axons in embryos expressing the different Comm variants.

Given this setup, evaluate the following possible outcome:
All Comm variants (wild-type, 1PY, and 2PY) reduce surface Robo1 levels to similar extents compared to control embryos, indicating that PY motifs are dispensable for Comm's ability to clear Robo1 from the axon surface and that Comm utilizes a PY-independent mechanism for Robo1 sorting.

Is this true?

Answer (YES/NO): NO